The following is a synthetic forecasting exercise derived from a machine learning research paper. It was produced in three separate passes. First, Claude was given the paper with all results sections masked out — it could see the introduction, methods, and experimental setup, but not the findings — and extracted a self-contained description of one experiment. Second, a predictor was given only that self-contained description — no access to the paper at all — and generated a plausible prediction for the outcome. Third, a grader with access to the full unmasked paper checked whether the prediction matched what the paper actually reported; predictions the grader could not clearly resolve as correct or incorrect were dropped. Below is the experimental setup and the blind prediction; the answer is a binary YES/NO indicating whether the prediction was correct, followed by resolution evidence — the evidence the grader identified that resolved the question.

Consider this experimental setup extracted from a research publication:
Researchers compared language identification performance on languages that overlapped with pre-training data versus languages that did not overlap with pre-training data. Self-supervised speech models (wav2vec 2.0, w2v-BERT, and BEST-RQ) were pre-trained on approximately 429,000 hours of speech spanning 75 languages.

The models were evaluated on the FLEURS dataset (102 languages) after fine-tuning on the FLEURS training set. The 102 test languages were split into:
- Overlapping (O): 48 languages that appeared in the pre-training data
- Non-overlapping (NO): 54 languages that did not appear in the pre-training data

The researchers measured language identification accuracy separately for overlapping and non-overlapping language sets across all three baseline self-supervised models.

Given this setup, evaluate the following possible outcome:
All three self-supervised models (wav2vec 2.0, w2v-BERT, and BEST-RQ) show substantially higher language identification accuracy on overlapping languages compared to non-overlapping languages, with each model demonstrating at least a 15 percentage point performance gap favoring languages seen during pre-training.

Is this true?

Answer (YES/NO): NO